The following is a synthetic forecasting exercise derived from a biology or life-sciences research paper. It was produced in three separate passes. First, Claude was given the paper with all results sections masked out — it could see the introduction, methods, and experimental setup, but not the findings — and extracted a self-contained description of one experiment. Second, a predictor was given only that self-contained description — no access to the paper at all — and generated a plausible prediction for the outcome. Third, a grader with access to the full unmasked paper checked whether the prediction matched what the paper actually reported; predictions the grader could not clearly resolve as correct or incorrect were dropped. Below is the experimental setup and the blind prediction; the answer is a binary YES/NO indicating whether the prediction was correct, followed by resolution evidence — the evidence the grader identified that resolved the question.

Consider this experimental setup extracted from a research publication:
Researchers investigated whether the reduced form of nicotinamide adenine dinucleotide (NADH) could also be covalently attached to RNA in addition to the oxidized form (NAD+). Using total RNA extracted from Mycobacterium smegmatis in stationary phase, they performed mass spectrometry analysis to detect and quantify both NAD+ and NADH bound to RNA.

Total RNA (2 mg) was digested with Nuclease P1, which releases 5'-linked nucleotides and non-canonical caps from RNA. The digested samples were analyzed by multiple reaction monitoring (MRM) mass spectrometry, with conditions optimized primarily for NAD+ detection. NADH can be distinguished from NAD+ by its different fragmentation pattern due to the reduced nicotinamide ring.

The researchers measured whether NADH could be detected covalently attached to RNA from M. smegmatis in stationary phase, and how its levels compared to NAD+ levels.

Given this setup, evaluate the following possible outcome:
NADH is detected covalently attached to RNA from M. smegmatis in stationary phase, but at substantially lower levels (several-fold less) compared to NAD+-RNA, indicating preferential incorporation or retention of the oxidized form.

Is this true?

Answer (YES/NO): YES